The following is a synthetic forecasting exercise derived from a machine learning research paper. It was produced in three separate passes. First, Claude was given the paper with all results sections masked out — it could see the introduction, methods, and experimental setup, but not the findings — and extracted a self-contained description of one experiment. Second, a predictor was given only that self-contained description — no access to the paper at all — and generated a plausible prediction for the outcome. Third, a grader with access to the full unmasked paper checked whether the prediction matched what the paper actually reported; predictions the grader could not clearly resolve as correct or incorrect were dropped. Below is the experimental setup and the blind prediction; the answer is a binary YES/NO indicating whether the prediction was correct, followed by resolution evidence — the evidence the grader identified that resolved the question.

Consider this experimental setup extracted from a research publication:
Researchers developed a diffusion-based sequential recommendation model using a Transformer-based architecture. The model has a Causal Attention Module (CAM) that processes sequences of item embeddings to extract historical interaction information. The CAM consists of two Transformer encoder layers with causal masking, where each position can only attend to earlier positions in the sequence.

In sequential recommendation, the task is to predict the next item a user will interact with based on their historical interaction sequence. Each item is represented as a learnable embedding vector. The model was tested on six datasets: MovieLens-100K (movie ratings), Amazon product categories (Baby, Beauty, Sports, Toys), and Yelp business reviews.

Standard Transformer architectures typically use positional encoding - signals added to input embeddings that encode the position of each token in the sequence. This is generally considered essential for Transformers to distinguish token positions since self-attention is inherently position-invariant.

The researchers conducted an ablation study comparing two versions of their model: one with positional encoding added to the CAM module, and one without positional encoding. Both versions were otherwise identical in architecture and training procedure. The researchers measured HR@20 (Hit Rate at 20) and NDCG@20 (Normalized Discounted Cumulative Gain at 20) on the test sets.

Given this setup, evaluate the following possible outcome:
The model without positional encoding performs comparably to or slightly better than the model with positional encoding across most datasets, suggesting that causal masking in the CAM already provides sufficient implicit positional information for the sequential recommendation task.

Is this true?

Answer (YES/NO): YES